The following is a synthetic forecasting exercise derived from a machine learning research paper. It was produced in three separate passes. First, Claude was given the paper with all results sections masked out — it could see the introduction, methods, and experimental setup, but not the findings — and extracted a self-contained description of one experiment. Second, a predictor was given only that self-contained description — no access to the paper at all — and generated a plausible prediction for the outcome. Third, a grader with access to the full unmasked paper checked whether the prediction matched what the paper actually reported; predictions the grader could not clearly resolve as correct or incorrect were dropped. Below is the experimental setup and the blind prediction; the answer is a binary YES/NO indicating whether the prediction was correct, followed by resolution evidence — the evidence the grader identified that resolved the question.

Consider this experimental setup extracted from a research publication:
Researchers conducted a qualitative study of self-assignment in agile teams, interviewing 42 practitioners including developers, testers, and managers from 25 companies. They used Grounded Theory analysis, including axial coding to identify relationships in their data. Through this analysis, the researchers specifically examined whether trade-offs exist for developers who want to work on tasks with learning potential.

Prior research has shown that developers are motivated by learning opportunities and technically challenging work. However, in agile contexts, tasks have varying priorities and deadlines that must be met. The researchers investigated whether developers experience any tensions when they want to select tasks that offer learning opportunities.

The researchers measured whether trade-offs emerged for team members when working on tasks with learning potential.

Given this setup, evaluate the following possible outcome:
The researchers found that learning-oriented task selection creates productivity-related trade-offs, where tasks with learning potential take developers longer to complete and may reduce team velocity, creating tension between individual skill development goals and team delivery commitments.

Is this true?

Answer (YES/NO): YES